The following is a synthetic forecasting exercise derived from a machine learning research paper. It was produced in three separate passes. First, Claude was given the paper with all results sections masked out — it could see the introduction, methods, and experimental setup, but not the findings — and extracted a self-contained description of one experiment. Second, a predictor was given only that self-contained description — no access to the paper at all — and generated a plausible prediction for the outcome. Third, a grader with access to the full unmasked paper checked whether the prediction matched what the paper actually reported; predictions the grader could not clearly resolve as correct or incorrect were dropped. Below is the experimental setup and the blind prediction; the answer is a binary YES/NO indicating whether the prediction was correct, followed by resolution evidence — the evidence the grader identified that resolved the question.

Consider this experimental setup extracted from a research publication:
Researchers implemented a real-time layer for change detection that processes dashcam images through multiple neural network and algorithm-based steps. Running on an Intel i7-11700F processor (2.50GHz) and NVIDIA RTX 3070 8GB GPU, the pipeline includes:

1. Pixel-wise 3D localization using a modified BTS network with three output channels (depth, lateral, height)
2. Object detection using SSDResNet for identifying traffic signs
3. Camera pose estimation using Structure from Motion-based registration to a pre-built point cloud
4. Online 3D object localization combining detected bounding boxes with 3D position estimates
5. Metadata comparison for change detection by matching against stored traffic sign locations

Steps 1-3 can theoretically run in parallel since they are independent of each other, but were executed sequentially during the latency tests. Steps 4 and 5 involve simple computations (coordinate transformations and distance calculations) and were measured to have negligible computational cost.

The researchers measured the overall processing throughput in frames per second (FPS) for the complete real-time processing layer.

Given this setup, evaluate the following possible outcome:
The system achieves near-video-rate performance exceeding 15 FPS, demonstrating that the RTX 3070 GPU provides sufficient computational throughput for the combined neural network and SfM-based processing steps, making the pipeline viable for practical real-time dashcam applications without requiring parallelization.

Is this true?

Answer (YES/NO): NO